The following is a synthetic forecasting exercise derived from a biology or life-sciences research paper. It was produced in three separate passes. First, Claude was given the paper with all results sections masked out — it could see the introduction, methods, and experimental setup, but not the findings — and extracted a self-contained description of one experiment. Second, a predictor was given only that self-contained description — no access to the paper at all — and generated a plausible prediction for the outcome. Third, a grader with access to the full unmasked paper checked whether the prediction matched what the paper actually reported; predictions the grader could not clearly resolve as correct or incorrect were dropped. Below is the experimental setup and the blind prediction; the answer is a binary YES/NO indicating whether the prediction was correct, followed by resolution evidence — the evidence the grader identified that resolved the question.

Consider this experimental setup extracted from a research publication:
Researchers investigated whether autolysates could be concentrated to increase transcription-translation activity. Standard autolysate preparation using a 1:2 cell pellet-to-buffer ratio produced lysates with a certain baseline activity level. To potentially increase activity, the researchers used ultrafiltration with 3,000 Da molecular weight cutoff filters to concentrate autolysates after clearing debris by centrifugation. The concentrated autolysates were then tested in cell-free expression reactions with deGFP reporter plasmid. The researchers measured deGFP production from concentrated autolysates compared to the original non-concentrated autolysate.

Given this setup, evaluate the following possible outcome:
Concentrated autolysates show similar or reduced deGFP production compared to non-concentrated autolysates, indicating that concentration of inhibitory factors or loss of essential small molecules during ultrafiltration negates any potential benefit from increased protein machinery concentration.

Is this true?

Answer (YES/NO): NO